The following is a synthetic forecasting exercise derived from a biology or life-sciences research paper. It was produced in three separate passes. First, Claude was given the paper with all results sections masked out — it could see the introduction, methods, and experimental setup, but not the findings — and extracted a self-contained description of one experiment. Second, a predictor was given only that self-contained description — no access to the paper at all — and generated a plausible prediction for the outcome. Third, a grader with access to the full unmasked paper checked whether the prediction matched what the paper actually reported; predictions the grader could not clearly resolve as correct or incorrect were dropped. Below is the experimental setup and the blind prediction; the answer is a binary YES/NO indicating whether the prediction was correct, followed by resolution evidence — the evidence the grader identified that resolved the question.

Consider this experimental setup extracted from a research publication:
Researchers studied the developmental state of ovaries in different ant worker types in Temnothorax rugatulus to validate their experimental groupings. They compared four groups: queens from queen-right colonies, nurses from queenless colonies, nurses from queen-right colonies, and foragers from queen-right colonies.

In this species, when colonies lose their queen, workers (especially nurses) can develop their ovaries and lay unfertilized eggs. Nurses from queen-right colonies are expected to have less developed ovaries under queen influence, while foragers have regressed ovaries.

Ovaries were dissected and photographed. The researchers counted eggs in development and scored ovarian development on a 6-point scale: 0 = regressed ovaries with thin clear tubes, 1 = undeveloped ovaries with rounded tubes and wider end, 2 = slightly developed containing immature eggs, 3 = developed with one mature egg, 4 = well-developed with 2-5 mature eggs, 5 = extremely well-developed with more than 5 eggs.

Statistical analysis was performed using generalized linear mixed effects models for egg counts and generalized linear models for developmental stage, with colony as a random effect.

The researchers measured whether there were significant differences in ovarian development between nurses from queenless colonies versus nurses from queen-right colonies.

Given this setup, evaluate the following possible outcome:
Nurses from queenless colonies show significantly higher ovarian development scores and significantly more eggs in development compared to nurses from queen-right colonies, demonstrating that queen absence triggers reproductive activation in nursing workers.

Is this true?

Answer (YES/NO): NO